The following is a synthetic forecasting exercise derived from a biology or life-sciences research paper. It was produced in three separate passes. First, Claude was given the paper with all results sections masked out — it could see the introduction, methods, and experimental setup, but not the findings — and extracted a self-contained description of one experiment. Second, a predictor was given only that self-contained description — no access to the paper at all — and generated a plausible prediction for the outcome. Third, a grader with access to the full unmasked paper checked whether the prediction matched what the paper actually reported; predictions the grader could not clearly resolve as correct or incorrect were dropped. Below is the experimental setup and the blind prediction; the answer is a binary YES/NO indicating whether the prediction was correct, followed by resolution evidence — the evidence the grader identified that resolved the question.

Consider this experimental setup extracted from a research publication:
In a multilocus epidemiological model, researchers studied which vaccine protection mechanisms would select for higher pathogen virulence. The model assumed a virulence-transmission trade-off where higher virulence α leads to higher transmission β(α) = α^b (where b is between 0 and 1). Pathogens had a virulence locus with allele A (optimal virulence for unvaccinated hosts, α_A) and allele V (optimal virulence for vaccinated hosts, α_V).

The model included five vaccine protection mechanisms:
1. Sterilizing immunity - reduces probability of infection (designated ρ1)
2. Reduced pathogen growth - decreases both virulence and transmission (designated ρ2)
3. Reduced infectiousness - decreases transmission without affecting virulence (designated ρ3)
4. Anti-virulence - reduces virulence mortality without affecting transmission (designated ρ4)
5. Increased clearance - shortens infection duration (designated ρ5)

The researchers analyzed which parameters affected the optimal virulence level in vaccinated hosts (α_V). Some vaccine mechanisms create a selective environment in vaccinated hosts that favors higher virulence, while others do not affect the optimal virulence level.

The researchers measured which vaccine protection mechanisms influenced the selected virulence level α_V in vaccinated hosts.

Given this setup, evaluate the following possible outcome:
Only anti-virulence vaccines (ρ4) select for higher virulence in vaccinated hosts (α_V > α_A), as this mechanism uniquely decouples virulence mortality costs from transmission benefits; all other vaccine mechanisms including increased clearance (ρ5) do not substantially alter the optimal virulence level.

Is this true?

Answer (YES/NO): NO